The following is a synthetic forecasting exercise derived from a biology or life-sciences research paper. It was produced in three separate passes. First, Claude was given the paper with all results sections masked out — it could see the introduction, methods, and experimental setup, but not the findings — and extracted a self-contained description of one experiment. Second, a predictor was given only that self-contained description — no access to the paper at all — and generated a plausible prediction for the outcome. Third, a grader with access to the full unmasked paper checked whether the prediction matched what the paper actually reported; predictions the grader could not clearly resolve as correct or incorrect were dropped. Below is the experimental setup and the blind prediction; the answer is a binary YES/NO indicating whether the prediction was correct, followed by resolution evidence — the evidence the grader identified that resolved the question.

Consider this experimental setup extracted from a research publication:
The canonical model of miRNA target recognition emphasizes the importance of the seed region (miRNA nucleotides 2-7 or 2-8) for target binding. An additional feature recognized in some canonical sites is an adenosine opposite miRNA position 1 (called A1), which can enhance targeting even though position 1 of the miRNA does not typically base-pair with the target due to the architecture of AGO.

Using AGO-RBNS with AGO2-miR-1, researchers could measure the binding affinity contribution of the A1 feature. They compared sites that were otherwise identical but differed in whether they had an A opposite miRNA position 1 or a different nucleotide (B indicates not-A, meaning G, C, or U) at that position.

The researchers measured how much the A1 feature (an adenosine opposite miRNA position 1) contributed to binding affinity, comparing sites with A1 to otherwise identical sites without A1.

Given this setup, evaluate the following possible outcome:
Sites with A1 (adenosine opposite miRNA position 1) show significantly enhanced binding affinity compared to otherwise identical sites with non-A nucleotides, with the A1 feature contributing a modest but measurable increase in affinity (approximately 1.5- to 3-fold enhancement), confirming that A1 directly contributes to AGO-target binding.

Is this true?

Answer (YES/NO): YES